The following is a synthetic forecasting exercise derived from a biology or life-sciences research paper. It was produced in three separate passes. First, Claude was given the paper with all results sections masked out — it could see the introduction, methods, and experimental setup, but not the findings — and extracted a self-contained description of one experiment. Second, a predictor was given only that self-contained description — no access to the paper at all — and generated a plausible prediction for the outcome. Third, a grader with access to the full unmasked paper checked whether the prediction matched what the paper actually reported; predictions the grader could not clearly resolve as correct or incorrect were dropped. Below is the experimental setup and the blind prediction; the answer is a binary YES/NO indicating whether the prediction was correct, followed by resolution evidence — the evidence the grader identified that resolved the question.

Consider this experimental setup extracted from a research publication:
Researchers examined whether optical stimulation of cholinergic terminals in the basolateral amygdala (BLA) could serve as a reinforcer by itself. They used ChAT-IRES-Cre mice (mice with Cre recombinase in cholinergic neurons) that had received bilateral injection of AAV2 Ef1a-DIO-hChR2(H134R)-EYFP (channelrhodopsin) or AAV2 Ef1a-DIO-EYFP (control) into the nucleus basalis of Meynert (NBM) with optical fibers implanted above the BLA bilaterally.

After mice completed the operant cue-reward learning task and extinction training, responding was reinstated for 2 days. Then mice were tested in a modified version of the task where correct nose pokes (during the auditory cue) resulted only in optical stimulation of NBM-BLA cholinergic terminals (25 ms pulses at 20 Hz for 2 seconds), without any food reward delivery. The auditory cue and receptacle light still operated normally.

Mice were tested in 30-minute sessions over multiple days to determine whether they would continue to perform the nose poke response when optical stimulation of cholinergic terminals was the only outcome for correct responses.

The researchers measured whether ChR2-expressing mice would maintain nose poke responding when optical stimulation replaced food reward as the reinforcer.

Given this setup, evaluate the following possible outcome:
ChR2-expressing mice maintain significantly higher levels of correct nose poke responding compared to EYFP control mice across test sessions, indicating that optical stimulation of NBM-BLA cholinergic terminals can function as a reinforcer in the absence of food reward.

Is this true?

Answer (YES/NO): NO